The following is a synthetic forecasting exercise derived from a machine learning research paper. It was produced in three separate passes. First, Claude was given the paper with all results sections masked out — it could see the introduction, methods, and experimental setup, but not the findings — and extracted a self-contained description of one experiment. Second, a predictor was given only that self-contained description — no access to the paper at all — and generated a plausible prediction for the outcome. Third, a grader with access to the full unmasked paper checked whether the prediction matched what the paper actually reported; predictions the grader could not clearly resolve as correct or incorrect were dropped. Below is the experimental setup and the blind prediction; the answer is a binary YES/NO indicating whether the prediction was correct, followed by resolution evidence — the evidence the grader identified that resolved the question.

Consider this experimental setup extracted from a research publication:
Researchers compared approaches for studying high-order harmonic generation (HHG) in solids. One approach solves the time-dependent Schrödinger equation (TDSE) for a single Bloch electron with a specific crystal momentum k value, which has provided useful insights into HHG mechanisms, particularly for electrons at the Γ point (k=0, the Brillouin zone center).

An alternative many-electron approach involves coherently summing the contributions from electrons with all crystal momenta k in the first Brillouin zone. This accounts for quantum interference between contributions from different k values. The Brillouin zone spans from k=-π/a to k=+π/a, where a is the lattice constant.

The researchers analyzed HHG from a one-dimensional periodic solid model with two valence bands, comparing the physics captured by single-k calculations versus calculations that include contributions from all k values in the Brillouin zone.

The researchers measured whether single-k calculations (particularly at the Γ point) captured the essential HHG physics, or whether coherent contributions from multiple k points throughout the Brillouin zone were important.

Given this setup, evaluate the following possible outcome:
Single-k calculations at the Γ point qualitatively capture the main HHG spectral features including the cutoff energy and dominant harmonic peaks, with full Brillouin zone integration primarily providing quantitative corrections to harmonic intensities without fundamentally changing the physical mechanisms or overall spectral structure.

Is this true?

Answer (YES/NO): NO